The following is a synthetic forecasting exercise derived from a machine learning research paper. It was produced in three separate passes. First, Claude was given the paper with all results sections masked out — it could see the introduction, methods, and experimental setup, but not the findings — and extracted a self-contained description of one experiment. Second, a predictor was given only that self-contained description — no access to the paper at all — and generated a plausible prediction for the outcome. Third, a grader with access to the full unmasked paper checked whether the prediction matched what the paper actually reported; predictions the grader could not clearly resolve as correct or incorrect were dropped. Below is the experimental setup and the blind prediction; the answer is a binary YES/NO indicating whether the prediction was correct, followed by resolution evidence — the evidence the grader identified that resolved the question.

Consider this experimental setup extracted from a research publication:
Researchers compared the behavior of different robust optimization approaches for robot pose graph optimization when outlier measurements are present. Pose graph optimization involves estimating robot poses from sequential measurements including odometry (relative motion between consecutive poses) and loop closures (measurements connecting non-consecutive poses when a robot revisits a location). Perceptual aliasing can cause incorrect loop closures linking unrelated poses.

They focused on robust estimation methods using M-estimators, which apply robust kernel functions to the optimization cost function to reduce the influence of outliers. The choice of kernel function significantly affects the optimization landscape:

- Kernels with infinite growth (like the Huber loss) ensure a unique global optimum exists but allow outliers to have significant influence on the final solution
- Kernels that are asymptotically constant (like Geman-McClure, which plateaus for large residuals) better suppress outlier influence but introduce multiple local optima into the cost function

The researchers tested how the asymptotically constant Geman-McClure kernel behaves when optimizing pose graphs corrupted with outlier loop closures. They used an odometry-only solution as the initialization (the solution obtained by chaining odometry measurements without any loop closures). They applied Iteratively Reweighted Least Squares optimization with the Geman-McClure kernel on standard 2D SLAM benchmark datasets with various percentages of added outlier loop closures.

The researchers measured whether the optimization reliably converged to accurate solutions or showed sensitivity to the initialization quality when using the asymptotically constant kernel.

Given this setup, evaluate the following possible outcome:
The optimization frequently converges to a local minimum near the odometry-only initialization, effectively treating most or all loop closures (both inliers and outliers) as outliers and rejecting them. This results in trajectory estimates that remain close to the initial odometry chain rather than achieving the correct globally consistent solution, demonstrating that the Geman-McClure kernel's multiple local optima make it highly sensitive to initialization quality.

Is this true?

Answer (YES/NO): NO